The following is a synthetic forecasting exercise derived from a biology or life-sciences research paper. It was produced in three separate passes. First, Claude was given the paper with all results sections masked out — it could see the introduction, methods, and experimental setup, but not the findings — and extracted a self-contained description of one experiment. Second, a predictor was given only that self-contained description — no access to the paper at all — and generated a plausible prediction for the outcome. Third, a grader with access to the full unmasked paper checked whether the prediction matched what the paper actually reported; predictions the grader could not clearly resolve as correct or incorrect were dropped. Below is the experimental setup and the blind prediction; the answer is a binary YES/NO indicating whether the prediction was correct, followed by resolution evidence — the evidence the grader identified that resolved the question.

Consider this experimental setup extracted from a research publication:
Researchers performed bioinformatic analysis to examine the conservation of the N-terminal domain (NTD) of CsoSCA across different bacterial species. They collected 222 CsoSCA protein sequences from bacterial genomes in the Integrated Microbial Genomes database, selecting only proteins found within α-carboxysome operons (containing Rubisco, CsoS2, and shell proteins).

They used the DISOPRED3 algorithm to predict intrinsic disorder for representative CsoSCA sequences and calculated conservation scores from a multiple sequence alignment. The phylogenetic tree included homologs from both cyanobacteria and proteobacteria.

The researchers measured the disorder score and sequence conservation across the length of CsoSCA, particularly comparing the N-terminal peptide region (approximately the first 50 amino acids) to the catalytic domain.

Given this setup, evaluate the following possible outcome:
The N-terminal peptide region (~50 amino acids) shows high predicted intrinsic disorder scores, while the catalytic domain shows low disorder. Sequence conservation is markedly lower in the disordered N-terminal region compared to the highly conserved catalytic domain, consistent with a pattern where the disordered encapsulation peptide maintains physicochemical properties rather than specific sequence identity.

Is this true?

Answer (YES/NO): YES